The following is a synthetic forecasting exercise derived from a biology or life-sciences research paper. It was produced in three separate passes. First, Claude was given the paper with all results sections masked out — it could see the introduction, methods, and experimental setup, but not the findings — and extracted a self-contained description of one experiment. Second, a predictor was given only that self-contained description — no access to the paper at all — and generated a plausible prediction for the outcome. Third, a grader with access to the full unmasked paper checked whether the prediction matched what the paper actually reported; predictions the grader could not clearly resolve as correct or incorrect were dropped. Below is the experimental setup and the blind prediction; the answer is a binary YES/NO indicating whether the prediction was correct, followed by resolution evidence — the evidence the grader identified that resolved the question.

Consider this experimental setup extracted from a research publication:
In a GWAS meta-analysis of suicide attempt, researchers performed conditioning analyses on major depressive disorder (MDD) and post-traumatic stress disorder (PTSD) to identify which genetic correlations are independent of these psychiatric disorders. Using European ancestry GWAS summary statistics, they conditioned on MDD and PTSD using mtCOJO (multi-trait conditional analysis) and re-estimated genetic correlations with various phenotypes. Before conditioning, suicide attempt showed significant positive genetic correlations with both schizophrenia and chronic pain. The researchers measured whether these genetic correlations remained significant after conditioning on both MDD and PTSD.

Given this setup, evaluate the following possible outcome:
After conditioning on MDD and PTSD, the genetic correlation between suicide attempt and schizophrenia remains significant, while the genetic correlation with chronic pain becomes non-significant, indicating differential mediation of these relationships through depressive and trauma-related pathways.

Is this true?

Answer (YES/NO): NO